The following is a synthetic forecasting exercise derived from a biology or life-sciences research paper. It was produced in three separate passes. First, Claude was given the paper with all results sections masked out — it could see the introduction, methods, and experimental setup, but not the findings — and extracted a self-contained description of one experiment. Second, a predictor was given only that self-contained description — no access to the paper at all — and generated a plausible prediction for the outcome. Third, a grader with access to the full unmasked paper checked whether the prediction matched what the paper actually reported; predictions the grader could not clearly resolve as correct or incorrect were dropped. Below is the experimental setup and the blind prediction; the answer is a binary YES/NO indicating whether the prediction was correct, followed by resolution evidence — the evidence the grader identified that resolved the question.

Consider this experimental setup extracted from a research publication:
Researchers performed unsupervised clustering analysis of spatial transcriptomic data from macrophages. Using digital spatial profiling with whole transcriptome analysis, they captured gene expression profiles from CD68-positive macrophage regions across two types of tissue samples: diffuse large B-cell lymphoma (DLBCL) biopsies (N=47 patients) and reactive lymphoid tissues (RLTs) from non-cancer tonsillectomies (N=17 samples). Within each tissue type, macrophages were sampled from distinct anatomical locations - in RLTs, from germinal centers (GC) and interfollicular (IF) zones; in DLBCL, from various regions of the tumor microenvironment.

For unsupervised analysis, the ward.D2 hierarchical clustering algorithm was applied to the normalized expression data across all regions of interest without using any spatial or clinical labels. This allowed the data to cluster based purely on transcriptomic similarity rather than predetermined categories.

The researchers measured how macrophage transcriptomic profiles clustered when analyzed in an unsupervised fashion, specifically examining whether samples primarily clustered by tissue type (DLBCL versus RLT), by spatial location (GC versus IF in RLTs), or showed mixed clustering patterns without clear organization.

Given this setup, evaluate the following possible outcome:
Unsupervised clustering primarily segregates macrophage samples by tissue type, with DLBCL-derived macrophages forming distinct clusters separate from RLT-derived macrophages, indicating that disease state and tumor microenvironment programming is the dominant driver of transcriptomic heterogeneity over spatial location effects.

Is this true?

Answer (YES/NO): NO